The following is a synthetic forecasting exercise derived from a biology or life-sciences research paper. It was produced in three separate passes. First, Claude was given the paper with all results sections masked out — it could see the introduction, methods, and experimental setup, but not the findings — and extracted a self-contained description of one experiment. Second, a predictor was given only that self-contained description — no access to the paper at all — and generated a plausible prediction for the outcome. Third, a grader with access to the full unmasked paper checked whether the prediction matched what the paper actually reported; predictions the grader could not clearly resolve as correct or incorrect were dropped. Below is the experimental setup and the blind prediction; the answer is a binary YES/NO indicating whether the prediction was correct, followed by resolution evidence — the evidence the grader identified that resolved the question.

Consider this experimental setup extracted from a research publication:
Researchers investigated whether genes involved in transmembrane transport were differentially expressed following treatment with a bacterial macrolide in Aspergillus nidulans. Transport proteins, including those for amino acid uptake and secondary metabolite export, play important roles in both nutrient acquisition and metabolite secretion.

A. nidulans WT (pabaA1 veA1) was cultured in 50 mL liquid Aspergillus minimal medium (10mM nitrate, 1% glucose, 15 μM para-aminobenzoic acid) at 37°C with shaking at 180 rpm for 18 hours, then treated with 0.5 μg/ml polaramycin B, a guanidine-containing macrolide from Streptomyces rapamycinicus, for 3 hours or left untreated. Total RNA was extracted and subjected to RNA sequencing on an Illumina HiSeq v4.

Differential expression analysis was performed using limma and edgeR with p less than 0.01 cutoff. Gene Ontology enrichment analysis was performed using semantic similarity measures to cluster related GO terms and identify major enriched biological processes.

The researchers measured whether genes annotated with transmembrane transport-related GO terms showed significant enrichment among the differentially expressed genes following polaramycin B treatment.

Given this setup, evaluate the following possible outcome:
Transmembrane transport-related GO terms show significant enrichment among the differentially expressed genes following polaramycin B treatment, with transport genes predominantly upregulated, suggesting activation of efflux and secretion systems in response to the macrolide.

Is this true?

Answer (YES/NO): NO